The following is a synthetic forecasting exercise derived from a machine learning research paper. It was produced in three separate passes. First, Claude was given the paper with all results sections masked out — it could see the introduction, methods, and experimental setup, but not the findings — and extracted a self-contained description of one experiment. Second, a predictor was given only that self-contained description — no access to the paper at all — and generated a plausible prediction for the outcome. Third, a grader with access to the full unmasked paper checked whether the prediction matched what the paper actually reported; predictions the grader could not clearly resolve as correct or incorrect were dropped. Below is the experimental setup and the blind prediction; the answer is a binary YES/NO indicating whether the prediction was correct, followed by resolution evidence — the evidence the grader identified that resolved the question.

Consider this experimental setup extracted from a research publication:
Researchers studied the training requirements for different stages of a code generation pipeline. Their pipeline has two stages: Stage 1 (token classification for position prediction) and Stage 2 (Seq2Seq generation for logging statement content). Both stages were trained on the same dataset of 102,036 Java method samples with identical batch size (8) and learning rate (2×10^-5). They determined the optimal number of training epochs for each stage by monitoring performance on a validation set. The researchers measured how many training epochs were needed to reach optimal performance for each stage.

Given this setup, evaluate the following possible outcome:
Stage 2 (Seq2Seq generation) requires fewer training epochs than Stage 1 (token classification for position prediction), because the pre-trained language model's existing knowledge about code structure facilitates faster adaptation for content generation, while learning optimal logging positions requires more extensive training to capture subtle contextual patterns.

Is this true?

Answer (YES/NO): NO